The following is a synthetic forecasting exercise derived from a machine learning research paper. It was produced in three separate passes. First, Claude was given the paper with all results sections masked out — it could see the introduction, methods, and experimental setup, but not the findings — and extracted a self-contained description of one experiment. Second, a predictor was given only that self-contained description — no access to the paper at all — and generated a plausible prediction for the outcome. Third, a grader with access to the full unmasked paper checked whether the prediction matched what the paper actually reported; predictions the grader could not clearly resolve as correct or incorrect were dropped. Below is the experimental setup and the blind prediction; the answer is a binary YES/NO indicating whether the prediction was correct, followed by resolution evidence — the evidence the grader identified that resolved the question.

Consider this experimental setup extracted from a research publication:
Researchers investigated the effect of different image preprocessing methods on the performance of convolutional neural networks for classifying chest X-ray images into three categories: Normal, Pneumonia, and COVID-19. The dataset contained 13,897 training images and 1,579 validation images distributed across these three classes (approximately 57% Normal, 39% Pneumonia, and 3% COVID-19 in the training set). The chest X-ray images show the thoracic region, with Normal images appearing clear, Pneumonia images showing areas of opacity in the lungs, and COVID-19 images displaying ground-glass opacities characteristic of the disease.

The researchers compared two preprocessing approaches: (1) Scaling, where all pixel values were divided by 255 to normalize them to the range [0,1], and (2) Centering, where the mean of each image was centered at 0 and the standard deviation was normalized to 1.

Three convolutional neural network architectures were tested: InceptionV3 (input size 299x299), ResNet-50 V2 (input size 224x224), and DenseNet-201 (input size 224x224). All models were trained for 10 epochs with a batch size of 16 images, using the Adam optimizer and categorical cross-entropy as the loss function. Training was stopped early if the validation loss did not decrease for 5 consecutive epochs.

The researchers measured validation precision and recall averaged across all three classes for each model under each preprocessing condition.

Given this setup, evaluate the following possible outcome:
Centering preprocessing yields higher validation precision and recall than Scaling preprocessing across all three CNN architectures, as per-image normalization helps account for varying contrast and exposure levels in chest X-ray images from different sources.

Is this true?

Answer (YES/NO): NO